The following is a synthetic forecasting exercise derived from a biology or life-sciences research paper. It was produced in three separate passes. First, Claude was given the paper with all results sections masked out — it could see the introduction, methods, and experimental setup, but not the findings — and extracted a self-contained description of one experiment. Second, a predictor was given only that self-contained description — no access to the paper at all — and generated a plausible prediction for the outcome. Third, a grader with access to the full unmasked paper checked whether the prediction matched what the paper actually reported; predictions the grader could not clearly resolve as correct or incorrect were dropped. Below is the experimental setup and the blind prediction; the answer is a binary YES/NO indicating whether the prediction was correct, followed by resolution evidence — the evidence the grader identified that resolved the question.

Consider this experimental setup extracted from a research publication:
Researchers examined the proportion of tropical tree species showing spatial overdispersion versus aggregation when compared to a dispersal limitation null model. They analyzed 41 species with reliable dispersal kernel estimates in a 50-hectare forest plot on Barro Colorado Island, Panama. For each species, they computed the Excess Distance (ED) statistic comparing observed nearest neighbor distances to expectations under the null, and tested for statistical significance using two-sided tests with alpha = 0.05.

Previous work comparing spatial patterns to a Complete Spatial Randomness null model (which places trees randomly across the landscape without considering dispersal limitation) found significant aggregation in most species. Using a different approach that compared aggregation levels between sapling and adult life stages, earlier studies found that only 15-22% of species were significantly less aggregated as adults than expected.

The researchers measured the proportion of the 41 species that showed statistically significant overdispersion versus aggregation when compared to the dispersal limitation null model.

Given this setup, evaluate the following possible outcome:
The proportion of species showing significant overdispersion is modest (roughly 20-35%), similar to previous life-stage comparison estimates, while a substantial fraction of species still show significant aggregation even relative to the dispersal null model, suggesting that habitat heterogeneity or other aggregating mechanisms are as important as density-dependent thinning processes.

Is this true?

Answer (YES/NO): NO